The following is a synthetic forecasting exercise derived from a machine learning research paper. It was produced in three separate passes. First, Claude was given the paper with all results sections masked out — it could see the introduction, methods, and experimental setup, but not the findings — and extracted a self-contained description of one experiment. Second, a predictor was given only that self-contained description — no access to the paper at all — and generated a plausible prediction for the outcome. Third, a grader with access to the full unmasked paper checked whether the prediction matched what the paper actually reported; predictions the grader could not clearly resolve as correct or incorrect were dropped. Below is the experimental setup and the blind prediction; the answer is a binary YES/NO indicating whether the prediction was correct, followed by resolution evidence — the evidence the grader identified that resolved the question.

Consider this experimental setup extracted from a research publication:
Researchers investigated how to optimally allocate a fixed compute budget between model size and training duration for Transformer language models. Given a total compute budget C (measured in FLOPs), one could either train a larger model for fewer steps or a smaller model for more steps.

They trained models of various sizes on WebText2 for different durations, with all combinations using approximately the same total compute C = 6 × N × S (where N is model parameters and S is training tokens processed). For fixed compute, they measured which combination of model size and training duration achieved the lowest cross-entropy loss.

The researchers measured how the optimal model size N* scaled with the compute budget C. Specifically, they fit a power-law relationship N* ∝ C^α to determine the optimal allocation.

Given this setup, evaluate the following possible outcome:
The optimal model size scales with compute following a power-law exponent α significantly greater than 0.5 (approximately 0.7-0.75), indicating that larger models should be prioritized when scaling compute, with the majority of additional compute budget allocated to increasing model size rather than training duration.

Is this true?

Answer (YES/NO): YES